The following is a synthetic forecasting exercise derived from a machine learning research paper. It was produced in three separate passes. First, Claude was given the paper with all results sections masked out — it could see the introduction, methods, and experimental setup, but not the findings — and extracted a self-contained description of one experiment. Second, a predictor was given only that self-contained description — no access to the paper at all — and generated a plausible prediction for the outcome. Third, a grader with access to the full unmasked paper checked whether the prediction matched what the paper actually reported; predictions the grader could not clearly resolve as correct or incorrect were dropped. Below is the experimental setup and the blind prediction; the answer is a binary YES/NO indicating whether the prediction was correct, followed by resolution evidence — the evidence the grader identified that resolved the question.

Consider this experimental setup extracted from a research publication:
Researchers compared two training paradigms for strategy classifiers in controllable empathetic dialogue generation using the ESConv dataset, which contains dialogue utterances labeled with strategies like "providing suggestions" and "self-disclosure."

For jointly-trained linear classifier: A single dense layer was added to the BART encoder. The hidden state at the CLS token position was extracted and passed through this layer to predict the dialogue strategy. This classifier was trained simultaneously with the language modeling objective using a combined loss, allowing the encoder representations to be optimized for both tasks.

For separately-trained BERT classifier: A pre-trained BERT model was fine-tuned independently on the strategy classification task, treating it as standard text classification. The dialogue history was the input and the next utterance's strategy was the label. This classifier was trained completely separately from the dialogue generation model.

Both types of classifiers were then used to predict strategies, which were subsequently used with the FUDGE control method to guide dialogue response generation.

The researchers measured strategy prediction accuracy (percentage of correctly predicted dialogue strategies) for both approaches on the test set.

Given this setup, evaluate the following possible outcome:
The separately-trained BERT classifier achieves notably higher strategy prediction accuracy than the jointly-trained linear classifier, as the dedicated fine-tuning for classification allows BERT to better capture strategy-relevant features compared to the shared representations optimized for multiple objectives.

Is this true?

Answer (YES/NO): NO